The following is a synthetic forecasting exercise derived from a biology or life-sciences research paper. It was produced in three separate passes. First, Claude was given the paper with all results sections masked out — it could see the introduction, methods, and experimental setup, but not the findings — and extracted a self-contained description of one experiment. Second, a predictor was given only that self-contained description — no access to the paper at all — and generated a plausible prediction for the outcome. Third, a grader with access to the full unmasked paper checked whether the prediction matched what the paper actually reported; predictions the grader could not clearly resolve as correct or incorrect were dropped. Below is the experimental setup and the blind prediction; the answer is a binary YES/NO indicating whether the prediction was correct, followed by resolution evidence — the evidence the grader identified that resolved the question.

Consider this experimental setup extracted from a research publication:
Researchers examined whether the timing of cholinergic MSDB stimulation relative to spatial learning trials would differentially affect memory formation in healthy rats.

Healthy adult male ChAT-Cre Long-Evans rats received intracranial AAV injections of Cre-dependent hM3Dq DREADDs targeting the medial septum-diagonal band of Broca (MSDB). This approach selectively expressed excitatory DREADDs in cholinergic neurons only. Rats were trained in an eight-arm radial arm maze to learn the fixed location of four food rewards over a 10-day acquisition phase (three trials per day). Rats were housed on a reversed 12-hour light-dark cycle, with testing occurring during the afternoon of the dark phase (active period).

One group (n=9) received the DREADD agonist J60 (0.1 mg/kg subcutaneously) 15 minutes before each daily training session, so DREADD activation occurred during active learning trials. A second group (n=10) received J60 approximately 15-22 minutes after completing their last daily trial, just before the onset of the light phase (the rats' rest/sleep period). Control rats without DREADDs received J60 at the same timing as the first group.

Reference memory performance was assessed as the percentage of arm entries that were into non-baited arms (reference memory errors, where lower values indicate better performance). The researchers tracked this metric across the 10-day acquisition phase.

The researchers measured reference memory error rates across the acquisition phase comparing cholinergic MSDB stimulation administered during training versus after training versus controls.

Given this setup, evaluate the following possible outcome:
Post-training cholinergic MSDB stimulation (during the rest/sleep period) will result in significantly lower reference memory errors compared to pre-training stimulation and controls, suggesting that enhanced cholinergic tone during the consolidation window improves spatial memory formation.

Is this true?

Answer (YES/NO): NO